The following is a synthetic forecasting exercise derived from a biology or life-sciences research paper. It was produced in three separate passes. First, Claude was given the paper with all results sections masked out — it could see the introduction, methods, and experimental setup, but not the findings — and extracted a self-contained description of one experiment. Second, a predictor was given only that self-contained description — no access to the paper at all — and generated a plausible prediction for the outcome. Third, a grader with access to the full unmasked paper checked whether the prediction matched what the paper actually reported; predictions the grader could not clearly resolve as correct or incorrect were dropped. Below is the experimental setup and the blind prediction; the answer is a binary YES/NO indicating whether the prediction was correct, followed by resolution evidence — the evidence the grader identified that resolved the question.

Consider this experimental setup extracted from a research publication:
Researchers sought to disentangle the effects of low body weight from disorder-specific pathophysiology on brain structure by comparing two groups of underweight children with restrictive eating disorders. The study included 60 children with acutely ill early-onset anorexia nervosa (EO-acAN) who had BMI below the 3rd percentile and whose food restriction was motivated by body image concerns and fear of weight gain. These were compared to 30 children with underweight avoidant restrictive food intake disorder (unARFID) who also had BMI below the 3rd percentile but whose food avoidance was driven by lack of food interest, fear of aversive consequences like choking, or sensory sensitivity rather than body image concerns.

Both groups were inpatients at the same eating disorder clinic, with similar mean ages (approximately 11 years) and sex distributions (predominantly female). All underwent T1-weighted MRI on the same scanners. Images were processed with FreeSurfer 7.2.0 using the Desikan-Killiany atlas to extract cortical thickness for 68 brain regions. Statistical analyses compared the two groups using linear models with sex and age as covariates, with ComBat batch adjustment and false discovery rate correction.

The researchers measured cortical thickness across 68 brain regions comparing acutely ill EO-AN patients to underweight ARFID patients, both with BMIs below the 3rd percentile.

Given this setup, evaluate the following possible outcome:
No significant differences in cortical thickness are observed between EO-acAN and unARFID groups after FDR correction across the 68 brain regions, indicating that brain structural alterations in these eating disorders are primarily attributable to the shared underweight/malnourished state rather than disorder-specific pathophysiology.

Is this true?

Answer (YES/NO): NO